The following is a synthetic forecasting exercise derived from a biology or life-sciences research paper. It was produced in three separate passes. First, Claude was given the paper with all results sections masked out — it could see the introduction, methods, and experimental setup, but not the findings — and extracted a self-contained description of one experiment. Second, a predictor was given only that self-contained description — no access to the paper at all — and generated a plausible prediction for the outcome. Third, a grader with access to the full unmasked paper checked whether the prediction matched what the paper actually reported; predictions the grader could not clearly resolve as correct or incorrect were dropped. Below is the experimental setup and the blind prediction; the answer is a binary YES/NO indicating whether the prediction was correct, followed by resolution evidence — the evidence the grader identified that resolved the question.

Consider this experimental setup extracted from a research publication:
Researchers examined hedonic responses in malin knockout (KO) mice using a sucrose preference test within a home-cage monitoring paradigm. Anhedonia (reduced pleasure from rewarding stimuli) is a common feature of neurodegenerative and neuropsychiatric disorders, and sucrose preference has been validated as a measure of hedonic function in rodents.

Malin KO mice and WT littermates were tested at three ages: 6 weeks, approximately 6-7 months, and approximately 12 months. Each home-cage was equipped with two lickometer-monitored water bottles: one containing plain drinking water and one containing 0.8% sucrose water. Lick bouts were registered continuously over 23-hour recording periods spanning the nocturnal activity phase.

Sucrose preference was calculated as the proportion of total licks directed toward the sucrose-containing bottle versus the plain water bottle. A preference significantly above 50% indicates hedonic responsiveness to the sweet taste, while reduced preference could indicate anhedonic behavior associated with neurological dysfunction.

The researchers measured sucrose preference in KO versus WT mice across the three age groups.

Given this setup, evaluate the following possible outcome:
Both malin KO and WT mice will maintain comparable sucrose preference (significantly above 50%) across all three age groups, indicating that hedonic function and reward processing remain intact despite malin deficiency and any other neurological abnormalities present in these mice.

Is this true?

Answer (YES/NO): YES